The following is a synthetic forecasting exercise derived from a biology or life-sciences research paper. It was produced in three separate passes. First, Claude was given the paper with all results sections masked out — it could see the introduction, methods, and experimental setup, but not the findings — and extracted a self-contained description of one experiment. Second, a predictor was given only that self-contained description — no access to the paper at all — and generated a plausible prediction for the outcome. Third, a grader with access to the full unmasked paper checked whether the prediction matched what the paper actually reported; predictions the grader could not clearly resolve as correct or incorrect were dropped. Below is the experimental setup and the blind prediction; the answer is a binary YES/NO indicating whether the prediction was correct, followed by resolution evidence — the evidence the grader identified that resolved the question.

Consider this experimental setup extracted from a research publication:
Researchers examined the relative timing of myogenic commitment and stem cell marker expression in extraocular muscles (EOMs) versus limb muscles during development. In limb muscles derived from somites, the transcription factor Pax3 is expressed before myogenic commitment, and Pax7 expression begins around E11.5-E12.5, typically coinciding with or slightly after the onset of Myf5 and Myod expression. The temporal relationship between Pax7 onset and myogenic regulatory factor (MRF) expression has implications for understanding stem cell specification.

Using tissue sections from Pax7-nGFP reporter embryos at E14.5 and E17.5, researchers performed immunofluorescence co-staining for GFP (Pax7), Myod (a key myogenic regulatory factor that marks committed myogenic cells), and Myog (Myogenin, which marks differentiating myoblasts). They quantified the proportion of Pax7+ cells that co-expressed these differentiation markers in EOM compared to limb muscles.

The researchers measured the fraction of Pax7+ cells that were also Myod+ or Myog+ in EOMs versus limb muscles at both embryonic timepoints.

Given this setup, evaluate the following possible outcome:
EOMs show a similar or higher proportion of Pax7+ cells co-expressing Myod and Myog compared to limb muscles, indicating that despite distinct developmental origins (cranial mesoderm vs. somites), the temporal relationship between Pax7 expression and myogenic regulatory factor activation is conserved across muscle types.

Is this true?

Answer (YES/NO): NO